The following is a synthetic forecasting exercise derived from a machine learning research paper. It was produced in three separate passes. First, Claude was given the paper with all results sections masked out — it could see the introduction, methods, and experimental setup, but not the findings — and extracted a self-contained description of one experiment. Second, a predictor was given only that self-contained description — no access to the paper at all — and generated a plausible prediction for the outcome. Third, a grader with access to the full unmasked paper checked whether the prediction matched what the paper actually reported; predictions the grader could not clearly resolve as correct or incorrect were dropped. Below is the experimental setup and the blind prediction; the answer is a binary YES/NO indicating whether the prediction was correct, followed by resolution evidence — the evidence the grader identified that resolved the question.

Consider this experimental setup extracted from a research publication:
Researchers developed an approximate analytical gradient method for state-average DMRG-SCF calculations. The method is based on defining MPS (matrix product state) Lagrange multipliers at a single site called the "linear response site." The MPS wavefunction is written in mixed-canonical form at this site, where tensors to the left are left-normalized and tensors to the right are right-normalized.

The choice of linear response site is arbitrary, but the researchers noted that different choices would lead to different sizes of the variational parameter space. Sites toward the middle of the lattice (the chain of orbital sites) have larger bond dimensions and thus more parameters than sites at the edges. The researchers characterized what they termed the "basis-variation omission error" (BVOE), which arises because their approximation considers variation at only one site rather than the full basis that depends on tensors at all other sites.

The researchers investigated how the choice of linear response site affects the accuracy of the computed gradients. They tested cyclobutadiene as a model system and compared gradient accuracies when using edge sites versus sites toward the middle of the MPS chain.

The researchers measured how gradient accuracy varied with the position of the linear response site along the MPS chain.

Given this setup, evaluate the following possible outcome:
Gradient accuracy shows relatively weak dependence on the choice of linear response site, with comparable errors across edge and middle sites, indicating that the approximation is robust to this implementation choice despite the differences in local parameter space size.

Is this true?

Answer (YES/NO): NO